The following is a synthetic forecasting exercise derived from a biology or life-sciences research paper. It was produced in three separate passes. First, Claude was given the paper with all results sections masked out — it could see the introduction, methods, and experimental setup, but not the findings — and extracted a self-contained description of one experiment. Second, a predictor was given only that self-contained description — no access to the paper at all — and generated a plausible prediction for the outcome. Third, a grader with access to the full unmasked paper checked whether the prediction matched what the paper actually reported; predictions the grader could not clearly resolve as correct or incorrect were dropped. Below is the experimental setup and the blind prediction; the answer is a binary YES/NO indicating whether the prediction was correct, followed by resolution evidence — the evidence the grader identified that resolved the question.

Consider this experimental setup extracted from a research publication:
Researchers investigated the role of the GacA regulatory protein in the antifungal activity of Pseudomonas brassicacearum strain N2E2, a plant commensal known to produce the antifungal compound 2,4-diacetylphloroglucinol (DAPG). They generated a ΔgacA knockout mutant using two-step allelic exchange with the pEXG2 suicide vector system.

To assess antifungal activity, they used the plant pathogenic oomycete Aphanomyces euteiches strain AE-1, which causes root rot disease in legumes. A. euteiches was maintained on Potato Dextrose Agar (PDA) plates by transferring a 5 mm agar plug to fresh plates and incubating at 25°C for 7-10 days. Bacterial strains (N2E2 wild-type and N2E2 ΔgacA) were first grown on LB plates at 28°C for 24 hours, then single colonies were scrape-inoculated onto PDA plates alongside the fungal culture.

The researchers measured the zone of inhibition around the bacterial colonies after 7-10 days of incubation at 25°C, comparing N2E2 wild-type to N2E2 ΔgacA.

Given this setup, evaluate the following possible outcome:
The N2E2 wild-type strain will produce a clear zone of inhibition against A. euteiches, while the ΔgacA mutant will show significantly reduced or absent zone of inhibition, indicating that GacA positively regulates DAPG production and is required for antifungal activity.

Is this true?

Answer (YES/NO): YES